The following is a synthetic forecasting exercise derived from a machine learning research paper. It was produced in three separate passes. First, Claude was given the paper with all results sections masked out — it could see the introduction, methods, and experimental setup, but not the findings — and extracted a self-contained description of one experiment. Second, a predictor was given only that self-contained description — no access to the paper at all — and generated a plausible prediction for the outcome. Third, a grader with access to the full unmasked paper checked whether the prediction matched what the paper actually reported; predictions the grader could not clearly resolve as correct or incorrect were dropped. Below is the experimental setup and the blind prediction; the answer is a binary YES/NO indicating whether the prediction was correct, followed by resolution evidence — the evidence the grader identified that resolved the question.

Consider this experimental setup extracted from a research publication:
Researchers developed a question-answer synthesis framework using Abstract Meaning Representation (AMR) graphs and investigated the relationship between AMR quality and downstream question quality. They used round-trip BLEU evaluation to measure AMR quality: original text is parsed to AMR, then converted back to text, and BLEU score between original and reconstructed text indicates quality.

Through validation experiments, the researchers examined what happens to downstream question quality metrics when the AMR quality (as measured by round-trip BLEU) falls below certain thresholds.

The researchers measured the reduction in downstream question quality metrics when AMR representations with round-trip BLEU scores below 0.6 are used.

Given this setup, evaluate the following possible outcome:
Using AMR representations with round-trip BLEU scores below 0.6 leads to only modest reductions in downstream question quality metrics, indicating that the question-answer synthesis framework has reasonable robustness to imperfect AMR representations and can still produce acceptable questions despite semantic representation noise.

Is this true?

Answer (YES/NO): NO